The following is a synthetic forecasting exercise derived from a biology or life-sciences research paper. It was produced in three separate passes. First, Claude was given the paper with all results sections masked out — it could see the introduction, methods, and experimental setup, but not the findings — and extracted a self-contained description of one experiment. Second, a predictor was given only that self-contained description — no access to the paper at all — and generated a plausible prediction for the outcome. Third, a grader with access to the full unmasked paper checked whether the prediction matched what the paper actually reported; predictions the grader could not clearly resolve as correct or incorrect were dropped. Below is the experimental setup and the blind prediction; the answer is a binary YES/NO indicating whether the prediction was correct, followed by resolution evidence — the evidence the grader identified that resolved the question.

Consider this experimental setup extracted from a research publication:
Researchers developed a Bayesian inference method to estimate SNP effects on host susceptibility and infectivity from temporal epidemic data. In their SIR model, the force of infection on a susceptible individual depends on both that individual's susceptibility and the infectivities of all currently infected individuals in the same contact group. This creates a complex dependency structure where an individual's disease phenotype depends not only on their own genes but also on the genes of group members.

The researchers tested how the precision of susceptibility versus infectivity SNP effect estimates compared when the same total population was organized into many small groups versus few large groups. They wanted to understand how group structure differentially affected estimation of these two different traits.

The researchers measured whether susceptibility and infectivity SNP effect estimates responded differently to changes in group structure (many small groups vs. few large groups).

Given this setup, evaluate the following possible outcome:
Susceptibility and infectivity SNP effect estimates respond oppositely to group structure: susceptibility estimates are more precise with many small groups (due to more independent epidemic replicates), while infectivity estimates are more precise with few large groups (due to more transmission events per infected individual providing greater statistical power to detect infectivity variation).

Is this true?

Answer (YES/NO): NO